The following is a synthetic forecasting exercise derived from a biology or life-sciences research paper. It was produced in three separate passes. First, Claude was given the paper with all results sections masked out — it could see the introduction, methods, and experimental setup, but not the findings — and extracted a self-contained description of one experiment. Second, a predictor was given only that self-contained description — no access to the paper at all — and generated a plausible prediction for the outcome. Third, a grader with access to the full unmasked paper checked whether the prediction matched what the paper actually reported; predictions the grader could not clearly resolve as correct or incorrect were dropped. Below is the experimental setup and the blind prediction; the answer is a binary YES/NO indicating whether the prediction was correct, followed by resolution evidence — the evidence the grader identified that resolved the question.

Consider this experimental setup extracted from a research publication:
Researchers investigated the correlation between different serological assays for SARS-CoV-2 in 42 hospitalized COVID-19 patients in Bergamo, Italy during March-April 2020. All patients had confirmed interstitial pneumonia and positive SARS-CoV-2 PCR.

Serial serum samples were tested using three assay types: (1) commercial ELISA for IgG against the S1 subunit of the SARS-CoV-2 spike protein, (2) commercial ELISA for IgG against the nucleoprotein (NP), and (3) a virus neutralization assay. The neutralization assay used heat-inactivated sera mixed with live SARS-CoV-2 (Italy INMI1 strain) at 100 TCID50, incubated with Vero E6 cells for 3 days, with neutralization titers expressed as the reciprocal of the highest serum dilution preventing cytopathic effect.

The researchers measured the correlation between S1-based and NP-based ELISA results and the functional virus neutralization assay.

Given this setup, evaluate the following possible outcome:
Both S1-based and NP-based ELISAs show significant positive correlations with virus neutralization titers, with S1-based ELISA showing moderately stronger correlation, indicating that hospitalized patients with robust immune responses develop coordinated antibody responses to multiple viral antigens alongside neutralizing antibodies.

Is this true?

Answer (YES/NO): NO